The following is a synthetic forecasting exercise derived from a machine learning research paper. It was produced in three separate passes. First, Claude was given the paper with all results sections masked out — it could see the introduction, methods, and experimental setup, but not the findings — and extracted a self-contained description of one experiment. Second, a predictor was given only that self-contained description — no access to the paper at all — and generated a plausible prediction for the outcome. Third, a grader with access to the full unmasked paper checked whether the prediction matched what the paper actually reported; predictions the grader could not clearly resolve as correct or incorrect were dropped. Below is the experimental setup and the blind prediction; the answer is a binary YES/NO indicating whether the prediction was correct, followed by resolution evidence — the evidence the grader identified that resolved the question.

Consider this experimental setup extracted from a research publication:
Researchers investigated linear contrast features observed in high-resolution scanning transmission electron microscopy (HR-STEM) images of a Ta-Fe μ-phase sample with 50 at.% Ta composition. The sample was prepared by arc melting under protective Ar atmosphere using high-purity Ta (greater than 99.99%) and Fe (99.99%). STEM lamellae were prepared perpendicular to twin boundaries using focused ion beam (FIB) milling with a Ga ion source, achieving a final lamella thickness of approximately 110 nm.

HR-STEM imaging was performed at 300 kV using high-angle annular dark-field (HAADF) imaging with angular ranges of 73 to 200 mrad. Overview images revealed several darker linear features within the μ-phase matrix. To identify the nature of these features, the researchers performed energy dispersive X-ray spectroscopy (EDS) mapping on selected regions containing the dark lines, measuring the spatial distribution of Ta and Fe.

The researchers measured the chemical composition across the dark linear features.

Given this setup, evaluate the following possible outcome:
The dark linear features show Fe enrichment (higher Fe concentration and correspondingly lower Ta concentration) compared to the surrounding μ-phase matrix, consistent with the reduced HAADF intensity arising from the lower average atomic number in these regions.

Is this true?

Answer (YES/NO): YES